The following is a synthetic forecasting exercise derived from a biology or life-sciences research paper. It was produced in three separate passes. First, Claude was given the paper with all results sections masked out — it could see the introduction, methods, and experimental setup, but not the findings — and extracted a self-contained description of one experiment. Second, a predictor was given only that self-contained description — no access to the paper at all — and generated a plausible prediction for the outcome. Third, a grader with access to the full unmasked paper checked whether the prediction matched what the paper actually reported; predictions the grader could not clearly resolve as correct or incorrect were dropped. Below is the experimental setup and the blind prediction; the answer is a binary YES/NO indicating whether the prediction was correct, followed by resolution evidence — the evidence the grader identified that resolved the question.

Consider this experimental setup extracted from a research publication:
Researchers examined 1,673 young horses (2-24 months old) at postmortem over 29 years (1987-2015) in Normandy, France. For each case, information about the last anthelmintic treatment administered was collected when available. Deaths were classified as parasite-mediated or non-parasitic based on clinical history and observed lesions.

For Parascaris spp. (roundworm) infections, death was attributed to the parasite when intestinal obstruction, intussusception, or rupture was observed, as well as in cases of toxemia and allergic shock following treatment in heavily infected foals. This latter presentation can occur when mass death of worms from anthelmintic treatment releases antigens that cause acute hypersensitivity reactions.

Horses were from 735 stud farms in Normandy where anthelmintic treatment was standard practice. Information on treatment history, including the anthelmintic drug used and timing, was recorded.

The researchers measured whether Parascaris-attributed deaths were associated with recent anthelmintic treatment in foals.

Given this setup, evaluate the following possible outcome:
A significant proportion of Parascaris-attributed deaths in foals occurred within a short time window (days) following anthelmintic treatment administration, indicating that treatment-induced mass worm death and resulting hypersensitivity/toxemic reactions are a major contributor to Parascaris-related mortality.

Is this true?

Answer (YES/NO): NO